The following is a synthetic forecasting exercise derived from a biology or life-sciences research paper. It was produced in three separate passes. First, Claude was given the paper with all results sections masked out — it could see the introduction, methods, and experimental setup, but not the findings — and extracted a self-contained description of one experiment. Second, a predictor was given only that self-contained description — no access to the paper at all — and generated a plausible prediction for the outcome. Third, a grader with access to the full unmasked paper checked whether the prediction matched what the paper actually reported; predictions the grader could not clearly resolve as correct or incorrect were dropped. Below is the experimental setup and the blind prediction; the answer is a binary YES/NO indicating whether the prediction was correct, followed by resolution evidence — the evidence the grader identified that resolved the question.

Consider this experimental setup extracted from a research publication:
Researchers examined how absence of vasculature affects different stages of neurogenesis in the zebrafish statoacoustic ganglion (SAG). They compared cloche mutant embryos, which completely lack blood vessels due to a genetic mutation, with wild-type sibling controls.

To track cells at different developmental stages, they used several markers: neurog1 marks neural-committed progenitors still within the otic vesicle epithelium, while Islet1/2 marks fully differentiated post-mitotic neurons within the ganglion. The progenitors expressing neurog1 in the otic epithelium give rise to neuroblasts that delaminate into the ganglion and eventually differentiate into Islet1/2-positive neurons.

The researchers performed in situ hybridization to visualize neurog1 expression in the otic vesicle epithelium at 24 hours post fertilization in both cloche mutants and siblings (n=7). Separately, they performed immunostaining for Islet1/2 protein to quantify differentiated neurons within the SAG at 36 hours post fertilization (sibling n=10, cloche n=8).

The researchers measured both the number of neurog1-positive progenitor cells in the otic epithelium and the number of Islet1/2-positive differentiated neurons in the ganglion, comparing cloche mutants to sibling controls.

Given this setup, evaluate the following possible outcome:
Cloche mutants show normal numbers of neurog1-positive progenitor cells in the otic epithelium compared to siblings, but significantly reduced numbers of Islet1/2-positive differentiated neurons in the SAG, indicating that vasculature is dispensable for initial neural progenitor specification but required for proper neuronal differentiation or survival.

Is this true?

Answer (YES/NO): NO